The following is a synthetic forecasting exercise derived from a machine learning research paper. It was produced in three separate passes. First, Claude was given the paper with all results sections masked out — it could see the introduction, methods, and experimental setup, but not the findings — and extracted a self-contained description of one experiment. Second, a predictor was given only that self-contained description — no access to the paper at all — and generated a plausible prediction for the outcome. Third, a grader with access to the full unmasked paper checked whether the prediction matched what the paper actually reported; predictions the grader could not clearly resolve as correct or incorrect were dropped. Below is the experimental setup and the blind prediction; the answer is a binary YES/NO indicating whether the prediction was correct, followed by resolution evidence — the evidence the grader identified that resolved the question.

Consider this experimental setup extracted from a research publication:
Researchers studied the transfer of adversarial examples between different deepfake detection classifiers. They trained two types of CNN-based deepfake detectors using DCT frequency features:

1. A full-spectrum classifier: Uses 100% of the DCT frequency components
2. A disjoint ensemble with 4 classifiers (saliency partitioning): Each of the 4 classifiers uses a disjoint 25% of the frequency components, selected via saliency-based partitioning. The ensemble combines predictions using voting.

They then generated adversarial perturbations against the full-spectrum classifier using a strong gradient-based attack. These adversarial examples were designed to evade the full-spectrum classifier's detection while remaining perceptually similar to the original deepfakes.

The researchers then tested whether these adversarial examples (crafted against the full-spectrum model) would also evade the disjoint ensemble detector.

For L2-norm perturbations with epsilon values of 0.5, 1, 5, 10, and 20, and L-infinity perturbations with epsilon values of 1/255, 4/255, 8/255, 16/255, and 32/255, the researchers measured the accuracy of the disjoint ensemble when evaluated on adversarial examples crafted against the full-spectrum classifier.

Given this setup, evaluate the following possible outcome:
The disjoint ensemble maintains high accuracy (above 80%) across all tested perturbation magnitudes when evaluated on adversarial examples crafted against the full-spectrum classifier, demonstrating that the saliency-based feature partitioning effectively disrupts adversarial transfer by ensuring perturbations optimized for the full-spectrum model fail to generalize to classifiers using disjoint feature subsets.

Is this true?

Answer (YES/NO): NO